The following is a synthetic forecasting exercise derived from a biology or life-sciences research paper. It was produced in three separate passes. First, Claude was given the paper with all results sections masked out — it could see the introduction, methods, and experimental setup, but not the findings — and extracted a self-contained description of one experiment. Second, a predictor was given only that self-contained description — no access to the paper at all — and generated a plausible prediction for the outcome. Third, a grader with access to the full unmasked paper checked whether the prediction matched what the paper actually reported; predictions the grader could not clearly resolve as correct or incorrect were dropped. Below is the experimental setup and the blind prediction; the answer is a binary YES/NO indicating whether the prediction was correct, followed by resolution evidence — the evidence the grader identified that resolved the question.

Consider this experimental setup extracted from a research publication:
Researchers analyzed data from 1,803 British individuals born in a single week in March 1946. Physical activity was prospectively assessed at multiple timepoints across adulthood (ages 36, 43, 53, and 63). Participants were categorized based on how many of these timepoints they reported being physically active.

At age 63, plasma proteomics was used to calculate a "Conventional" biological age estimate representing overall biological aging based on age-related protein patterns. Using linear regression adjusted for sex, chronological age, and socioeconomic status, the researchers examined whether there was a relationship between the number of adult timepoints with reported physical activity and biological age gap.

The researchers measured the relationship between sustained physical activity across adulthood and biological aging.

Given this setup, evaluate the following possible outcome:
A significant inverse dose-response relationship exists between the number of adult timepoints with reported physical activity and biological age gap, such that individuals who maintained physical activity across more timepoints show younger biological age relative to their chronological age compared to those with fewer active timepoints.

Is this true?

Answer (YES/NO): YES